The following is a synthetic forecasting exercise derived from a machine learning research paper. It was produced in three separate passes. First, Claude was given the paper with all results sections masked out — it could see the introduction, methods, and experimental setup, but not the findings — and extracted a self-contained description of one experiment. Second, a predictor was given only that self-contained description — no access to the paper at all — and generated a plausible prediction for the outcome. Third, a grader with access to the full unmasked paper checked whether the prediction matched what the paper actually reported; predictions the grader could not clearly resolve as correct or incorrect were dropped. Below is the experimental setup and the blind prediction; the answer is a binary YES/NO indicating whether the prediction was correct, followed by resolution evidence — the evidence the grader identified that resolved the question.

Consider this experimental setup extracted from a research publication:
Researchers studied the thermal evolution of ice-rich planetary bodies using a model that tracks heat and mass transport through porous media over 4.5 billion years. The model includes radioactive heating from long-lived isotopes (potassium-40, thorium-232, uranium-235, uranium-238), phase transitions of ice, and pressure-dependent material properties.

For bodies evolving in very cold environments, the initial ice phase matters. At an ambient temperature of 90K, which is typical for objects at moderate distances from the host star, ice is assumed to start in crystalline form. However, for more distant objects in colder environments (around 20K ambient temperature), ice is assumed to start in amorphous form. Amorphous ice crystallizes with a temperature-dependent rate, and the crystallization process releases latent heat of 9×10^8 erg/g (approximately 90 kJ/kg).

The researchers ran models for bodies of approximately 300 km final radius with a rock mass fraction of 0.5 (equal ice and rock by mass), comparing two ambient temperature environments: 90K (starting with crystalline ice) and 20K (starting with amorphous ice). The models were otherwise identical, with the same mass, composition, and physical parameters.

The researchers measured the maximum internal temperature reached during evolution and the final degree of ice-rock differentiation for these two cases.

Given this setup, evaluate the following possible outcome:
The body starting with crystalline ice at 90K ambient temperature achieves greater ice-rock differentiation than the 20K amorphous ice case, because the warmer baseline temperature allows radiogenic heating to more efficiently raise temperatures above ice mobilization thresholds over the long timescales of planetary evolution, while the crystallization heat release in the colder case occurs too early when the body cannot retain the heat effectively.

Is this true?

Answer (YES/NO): NO